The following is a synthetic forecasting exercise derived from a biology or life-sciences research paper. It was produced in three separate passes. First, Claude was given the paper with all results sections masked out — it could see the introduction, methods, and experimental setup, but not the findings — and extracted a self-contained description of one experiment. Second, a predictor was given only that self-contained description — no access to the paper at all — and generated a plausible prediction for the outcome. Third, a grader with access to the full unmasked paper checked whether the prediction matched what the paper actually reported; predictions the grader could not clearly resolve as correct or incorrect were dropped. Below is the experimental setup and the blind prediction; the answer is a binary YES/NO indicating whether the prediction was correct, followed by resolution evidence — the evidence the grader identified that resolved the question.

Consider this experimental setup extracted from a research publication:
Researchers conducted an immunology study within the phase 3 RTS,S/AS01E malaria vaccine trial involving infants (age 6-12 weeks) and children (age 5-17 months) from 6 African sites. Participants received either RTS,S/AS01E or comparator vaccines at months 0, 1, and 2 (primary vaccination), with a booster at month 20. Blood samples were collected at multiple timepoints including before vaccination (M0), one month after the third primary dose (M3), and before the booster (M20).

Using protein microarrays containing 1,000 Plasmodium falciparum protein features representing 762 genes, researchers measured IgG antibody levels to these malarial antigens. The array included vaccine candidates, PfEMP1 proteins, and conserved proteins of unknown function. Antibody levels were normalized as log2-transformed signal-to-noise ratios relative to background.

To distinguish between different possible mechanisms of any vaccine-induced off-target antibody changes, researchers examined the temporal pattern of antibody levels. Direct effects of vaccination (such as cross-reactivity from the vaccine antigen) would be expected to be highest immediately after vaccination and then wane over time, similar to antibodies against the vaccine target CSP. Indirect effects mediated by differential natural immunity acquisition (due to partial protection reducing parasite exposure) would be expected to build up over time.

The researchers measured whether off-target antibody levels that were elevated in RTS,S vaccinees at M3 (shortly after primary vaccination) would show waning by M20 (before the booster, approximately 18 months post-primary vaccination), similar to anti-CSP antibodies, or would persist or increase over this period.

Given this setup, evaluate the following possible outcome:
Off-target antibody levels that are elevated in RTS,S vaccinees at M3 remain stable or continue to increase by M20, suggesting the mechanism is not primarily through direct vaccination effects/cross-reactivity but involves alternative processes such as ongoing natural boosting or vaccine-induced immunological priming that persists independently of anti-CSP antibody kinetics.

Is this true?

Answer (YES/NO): NO